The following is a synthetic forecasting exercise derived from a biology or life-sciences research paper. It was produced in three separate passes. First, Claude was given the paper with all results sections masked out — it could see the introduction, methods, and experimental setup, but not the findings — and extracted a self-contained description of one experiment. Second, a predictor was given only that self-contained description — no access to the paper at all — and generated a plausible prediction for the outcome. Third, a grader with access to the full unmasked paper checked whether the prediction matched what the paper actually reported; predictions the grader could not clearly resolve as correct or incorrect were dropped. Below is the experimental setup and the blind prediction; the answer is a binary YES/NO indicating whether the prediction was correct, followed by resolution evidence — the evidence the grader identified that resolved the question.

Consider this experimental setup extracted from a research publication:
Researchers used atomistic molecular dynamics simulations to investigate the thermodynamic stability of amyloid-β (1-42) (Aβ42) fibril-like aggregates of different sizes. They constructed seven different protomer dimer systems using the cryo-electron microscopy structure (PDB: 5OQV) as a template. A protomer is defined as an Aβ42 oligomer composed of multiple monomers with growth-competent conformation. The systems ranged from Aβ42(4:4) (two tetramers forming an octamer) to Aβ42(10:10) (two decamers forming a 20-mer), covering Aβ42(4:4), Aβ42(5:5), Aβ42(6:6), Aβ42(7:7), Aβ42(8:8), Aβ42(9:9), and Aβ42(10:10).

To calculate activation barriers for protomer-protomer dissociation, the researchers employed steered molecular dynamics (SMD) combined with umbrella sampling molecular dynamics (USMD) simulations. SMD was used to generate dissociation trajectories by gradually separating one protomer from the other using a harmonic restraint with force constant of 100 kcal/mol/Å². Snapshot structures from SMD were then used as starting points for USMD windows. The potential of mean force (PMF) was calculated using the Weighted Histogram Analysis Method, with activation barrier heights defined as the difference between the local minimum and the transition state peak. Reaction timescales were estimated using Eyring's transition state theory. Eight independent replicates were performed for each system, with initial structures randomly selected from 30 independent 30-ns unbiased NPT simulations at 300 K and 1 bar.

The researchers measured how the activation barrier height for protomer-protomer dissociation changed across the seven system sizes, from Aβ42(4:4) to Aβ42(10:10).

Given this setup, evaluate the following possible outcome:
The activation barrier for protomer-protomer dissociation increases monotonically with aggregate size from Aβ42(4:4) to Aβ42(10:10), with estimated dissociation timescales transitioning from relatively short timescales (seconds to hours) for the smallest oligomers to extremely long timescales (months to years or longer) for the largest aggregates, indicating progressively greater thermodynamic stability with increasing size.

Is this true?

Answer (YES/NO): NO